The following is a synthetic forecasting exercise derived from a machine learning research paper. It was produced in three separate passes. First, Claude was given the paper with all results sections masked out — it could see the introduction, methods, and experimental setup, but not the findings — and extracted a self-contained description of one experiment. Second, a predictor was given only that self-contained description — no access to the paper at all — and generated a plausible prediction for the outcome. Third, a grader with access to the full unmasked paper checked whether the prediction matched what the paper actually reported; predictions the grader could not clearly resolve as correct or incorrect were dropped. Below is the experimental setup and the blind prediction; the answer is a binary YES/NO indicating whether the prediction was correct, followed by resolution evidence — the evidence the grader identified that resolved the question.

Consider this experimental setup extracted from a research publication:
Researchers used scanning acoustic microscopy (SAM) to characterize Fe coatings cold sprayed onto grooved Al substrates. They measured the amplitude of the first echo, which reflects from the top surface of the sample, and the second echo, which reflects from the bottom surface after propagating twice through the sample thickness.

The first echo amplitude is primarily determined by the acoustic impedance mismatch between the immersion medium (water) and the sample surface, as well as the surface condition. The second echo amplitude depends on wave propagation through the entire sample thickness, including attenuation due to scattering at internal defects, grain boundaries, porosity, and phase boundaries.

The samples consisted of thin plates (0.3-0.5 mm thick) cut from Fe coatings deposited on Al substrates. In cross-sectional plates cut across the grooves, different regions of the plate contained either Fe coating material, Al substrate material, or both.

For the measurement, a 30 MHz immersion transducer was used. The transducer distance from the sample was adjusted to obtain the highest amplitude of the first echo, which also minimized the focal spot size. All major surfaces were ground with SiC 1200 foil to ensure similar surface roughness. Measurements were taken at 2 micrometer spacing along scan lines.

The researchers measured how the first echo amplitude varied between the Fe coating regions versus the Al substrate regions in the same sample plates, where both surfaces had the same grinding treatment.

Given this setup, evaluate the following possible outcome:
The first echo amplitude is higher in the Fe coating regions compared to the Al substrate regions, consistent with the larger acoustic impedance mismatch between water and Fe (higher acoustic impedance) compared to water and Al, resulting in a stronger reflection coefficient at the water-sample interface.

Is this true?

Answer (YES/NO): YES